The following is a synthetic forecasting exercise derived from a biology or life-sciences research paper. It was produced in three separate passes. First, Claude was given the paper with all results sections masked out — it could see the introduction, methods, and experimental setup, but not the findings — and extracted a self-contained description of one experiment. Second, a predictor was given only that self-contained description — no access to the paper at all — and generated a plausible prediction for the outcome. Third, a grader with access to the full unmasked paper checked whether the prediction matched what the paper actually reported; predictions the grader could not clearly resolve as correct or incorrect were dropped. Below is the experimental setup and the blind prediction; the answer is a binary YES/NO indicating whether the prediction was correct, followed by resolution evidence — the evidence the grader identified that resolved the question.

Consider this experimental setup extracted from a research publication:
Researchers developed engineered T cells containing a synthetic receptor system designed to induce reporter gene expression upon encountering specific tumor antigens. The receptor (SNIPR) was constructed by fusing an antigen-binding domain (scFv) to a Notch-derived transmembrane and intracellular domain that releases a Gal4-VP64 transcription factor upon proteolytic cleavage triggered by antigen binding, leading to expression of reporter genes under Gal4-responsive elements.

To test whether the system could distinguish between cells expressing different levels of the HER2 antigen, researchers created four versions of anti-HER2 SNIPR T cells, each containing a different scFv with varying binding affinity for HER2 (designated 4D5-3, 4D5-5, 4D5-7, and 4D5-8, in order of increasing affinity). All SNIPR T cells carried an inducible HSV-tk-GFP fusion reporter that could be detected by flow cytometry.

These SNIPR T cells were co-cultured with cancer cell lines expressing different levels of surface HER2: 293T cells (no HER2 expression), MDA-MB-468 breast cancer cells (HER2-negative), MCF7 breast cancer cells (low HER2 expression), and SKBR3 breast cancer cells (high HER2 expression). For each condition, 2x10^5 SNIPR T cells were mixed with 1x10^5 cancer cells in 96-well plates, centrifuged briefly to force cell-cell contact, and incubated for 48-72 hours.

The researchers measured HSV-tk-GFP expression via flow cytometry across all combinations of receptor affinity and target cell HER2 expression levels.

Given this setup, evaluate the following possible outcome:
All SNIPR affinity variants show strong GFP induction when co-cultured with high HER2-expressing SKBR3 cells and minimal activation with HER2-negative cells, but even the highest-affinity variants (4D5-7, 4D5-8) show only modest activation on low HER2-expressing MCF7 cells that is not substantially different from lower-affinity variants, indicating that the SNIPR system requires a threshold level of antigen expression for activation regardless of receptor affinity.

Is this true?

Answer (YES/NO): NO